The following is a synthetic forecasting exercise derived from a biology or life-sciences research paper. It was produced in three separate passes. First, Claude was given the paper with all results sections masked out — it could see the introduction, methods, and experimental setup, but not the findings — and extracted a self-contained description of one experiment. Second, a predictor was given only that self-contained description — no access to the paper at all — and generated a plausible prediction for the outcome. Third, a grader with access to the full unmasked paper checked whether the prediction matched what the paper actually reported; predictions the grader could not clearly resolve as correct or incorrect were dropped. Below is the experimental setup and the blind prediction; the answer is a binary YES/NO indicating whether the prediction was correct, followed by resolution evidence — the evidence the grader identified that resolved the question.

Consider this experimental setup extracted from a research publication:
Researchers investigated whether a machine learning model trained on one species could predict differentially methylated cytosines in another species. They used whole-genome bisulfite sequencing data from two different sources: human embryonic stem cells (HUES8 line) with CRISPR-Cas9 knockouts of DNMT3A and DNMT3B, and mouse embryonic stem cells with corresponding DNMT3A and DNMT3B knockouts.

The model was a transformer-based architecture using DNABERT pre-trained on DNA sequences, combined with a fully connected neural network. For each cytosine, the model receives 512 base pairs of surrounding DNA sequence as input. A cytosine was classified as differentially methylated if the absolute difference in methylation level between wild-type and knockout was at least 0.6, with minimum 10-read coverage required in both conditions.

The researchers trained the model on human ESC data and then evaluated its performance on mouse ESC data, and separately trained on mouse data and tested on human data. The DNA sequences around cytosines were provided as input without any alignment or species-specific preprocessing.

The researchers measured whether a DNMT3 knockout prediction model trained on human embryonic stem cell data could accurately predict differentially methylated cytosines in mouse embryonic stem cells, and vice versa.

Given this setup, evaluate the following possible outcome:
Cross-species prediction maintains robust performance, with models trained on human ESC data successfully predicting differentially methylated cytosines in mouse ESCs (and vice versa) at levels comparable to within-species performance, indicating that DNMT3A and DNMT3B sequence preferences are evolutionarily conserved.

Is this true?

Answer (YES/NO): NO